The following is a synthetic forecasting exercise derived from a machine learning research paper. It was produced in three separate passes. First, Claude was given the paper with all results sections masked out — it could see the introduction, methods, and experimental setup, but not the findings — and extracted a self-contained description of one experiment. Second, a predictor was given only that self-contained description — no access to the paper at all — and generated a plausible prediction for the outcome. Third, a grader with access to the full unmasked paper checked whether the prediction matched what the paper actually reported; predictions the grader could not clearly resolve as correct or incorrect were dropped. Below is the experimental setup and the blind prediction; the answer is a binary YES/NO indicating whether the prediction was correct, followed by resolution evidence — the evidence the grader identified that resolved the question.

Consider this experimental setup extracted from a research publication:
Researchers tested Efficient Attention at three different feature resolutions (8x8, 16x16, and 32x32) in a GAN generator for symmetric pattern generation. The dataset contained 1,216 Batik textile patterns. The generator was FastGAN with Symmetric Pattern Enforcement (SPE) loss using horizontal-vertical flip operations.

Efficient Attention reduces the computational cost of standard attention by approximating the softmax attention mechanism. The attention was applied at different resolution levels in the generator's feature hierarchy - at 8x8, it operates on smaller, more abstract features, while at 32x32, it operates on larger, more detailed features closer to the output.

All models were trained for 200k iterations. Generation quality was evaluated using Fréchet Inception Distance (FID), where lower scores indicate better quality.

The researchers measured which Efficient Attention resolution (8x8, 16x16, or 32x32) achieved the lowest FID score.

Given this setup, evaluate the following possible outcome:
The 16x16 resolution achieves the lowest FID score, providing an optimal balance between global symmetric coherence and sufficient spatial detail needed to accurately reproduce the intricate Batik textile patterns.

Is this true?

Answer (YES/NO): NO